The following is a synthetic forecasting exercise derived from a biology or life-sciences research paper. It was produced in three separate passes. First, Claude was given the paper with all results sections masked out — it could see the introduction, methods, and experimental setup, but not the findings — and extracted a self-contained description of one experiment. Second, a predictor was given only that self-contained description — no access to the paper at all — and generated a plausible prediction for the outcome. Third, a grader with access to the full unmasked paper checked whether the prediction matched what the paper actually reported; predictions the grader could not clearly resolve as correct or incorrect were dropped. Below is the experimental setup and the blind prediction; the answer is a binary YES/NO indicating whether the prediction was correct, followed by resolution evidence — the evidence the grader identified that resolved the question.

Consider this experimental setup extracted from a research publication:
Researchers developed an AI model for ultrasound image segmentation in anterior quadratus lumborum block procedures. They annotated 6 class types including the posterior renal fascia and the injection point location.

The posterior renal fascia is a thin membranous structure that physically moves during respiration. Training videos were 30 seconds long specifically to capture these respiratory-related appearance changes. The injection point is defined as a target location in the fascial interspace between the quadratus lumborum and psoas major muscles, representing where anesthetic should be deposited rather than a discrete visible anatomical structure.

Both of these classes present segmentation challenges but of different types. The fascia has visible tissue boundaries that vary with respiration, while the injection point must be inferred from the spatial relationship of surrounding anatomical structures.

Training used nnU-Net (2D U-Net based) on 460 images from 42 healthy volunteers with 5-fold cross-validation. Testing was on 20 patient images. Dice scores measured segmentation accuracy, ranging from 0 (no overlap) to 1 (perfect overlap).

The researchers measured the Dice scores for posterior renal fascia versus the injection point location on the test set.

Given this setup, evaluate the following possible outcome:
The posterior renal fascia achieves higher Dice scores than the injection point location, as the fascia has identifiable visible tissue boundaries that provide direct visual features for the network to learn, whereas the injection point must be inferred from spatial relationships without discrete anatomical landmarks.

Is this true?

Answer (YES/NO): NO